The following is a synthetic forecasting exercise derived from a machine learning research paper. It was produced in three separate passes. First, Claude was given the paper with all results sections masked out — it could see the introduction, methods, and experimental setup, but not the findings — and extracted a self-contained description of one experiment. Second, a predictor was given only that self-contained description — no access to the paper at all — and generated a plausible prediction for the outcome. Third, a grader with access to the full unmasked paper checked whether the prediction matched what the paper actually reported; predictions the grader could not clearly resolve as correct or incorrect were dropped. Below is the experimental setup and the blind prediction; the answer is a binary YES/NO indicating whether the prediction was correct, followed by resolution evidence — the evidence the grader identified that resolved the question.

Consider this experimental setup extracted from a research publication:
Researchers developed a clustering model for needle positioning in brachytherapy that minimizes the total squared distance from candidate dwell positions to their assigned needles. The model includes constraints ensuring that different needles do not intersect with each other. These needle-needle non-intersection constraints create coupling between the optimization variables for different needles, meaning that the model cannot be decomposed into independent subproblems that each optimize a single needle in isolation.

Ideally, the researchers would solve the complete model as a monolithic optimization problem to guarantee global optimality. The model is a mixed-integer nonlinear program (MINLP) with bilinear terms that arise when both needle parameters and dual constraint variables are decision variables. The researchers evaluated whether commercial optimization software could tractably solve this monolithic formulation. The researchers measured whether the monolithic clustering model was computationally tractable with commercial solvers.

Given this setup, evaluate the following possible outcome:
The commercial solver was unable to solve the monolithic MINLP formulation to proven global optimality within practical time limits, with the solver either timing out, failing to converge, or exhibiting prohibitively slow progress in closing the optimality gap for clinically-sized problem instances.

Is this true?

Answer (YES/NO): YES